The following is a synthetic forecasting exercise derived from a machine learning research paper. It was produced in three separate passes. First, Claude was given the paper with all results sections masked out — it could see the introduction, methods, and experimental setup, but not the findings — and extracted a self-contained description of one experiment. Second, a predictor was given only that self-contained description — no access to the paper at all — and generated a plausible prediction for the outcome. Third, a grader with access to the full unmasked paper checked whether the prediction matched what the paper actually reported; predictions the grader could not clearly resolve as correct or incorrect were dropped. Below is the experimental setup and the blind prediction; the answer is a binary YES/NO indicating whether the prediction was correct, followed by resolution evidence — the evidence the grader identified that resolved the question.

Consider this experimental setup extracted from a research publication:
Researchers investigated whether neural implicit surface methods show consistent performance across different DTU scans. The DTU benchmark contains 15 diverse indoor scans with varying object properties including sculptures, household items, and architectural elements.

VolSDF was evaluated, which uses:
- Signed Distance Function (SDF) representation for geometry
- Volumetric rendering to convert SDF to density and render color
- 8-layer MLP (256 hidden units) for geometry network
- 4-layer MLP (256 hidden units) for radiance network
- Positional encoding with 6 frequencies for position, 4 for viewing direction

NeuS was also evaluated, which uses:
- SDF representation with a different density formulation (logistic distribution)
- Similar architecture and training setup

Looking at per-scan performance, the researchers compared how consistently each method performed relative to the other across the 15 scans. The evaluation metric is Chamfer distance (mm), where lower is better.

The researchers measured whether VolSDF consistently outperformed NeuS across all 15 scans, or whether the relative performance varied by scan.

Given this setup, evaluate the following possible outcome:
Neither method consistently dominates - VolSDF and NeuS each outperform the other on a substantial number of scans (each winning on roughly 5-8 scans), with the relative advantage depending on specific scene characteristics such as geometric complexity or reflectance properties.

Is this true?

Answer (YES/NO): NO